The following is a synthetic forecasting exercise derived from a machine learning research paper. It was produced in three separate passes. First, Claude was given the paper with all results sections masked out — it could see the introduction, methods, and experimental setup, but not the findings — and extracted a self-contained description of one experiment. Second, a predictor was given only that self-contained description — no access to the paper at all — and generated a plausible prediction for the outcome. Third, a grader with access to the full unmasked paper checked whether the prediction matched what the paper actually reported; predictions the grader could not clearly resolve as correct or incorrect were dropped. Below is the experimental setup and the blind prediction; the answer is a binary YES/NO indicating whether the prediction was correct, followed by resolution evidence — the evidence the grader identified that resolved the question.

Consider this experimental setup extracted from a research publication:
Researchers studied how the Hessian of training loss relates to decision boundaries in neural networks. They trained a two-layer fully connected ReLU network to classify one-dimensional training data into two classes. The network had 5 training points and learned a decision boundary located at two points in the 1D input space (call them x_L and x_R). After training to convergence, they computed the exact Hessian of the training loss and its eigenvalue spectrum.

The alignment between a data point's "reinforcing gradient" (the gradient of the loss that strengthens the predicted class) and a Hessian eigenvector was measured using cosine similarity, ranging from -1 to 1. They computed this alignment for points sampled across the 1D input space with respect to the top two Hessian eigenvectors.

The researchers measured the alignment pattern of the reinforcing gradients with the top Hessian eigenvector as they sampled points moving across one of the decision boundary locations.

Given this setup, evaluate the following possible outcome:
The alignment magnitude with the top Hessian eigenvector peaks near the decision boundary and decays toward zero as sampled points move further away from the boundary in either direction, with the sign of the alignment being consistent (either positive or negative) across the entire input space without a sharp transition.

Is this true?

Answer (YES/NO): NO